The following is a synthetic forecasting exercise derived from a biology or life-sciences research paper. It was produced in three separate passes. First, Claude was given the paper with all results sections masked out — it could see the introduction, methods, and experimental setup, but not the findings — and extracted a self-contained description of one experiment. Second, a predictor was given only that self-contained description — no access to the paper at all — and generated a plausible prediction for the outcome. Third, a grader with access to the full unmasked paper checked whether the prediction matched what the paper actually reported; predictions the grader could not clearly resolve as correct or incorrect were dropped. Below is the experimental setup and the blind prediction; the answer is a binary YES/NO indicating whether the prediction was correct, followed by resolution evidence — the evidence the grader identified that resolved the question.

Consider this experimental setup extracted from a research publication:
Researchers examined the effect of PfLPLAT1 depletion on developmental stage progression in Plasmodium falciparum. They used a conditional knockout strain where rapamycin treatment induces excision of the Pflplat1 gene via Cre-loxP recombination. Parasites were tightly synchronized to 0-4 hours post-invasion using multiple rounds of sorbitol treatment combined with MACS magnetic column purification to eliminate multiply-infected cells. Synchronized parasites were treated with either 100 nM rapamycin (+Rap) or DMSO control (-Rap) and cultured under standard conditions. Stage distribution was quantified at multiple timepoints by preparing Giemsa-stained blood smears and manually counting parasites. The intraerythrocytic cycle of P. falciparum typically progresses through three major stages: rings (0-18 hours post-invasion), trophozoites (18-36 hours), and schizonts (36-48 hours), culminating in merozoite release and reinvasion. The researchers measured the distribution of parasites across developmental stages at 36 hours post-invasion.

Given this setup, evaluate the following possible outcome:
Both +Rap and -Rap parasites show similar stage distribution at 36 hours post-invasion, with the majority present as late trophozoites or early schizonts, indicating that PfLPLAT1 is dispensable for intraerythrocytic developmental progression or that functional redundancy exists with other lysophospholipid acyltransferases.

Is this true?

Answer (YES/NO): NO